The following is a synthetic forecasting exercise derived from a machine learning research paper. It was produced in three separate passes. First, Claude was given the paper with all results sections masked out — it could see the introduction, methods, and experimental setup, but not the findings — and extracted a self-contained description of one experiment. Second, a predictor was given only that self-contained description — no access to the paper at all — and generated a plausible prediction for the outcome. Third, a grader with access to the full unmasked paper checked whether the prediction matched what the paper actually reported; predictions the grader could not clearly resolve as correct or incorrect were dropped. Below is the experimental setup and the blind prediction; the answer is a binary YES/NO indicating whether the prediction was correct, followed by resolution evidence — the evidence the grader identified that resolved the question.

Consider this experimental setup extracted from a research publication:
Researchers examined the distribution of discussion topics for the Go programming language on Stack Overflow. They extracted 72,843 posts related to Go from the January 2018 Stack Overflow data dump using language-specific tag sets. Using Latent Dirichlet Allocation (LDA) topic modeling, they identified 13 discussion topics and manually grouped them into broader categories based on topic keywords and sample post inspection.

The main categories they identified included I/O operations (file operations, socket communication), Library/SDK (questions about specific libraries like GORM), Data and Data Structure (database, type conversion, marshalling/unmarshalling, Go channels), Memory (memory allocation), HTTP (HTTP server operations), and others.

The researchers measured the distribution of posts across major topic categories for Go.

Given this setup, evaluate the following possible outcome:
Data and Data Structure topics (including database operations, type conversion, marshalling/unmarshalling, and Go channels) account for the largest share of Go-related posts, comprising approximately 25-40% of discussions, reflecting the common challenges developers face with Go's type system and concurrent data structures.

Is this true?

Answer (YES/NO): YES